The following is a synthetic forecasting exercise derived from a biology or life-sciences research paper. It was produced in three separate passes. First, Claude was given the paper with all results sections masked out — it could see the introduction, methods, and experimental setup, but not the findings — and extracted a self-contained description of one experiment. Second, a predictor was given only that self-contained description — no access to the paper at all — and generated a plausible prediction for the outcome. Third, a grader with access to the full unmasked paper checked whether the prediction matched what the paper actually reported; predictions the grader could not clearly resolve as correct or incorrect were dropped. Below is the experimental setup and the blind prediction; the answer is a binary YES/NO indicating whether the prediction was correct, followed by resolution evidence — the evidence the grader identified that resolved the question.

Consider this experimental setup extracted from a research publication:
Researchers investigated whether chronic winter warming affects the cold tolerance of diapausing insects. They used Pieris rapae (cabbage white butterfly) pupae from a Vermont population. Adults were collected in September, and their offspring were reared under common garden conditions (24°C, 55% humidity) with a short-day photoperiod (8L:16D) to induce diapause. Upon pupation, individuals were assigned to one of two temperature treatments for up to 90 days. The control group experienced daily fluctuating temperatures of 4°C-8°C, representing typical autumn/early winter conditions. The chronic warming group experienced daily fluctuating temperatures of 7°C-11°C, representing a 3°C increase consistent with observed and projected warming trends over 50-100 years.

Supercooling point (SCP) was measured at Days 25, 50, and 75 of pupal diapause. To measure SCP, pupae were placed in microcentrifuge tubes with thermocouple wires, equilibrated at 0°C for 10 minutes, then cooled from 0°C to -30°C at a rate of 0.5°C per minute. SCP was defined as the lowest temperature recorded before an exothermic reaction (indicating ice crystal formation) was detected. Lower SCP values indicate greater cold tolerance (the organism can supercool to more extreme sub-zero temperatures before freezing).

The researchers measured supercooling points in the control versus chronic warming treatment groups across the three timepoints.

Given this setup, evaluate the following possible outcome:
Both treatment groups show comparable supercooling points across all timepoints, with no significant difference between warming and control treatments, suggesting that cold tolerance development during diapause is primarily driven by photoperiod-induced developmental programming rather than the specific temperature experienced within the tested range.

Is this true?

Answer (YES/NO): NO